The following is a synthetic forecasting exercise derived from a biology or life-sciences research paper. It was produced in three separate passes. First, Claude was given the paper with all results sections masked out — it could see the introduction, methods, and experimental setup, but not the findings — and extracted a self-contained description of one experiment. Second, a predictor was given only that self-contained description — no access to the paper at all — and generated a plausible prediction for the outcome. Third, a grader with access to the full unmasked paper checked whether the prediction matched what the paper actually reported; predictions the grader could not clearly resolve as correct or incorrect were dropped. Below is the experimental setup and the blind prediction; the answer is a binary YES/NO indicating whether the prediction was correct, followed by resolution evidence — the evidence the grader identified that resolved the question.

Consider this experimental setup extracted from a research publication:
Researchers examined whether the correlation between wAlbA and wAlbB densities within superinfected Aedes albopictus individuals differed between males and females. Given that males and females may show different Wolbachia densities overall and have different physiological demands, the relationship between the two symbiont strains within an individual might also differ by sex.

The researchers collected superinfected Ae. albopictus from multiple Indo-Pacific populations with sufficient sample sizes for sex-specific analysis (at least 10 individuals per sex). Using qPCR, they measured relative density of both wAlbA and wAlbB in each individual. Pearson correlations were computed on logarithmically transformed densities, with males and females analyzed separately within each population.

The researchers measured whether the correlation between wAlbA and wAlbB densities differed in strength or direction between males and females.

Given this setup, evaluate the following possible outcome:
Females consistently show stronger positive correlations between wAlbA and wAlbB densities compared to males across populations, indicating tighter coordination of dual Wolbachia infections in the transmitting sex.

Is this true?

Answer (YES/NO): YES